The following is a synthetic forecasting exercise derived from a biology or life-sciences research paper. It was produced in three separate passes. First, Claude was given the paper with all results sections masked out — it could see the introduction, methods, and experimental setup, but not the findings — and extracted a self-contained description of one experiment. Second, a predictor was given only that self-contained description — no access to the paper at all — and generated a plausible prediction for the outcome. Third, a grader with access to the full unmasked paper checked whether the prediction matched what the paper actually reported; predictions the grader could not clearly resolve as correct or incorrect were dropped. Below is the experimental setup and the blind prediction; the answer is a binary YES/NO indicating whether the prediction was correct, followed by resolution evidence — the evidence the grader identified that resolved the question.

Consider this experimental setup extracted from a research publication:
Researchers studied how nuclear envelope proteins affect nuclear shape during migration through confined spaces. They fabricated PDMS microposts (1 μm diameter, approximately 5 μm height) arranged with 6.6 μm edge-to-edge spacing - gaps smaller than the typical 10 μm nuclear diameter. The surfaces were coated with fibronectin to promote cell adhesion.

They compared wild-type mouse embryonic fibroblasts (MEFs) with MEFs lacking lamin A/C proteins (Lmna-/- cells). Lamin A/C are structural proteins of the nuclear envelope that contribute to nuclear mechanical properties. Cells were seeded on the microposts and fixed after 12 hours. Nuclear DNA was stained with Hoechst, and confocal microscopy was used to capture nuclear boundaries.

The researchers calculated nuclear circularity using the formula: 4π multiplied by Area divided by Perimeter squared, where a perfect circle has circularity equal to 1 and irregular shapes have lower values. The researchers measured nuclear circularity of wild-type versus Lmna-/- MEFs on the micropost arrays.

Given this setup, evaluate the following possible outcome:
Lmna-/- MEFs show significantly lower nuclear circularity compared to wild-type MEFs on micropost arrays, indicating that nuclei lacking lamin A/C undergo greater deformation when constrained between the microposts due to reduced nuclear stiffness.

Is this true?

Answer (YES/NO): NO